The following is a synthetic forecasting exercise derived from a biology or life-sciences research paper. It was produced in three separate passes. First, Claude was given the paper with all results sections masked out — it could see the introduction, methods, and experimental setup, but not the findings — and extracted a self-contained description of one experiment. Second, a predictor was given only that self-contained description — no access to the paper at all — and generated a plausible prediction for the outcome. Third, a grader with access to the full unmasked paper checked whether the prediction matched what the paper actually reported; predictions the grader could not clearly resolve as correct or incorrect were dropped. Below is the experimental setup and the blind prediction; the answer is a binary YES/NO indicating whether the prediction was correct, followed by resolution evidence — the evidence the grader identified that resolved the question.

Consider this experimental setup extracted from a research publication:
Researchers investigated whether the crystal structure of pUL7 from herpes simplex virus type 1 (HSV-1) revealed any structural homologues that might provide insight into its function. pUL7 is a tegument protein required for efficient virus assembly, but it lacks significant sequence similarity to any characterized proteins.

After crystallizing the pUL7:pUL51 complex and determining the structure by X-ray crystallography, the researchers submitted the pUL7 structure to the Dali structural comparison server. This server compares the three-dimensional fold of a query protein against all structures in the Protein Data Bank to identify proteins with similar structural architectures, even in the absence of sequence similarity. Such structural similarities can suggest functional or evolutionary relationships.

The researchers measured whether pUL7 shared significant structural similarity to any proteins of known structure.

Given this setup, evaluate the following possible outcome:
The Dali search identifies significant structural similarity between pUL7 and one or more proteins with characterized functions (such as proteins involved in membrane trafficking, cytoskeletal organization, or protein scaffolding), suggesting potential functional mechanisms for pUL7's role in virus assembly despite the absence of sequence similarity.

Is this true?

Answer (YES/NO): NO